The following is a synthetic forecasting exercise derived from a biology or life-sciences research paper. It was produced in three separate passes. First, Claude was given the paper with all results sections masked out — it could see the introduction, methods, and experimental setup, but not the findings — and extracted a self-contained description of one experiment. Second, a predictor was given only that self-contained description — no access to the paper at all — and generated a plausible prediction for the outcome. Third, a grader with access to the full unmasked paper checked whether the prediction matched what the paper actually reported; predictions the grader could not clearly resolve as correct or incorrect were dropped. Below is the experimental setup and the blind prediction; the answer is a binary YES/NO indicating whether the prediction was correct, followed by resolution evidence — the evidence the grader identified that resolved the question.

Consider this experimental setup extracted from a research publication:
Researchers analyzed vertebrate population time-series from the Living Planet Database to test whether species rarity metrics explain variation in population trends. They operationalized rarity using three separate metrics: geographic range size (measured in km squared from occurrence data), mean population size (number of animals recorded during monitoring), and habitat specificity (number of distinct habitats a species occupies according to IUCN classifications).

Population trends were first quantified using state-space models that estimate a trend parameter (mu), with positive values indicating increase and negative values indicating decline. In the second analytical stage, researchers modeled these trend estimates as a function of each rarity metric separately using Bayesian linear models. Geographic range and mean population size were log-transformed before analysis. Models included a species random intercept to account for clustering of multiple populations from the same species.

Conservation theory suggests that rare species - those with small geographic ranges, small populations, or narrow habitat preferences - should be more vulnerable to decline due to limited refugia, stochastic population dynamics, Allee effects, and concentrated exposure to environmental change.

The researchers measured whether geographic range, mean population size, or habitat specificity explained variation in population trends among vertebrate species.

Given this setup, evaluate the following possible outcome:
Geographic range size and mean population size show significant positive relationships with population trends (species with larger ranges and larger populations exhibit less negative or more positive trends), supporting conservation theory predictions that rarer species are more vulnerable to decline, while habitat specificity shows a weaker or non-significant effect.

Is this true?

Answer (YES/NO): NO